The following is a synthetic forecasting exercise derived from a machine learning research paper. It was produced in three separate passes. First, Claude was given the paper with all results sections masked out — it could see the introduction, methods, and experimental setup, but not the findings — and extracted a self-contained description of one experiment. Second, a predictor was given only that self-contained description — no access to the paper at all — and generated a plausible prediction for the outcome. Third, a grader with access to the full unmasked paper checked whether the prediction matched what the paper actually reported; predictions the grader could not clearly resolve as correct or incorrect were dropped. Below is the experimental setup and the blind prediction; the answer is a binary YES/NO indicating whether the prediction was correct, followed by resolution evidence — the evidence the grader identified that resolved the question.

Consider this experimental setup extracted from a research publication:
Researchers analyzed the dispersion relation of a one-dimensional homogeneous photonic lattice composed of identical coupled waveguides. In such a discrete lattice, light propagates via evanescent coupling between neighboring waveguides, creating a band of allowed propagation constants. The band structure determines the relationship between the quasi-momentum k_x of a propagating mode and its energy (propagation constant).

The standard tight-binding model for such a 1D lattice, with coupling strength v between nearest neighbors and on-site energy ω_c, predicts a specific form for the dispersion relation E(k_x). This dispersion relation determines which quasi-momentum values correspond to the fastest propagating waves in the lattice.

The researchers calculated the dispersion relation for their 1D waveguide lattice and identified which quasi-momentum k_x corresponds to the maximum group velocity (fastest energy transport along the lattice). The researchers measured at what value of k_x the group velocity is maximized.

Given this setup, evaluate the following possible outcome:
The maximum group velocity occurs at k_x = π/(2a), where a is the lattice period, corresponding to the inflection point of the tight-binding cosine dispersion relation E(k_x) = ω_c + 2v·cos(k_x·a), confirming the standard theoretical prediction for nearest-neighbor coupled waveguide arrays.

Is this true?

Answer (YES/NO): YES